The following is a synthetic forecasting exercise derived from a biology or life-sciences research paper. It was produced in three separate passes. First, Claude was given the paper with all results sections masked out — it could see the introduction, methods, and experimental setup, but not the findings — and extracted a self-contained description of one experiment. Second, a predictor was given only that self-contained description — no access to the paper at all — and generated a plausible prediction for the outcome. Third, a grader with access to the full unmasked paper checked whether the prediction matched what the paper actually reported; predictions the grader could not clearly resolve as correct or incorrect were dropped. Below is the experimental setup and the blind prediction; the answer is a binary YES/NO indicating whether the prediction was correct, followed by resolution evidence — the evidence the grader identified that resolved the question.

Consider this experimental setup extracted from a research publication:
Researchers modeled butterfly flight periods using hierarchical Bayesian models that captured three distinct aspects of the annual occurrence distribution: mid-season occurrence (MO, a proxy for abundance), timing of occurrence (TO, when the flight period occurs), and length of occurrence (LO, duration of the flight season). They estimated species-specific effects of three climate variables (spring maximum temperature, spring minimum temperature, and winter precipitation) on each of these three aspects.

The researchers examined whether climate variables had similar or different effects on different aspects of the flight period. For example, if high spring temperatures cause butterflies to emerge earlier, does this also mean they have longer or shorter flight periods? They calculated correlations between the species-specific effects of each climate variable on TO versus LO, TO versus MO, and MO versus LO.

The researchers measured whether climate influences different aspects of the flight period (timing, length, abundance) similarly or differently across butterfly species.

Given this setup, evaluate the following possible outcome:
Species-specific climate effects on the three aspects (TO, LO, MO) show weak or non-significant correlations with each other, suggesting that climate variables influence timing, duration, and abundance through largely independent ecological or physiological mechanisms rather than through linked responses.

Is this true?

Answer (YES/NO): YES